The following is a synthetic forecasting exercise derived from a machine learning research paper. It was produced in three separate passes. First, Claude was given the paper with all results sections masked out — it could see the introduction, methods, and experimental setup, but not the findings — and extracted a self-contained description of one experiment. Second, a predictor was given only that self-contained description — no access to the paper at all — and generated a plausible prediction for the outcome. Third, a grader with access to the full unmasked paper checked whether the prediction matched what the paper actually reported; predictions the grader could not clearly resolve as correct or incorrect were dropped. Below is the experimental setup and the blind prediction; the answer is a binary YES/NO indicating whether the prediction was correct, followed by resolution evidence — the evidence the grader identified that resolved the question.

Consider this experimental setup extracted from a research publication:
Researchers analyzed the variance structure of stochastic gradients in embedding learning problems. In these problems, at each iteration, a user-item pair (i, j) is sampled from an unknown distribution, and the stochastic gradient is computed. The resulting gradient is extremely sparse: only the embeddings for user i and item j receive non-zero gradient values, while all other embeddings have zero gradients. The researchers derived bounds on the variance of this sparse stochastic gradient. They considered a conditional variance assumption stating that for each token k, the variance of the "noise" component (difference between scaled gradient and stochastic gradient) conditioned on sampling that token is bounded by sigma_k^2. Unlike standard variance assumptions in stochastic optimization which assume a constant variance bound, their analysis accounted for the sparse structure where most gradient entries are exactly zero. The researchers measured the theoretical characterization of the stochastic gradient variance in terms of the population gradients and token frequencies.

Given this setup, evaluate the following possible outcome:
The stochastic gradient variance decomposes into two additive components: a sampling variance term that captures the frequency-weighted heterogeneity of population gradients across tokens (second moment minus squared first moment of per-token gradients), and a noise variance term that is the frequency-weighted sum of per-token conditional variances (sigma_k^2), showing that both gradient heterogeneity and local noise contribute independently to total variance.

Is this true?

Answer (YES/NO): NO